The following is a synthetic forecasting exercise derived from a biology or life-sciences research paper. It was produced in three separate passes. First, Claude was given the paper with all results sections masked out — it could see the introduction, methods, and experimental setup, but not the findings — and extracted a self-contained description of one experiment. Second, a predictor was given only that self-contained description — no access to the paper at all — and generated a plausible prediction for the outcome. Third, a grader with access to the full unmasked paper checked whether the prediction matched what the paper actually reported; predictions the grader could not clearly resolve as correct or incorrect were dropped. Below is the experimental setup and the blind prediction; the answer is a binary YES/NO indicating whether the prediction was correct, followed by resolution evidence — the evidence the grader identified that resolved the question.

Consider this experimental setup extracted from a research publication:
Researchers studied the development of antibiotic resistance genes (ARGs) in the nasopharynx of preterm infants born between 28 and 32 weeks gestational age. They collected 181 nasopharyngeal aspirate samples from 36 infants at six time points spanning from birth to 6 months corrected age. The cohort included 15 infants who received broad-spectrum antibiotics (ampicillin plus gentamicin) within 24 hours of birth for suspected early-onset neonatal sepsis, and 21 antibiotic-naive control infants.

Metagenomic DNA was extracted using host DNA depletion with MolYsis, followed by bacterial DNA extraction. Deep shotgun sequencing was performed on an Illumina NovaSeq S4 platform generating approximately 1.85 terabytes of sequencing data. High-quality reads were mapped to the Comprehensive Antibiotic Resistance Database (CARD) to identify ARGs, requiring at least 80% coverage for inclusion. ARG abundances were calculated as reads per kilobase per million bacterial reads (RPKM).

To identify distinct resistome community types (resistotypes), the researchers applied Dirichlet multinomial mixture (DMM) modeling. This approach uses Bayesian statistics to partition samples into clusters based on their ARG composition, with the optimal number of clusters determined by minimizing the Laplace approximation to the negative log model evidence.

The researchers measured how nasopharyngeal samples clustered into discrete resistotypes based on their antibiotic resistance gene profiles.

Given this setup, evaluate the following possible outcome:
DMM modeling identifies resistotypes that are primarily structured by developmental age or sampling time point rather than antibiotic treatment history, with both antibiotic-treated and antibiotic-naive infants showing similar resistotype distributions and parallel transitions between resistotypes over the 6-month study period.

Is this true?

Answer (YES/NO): NO